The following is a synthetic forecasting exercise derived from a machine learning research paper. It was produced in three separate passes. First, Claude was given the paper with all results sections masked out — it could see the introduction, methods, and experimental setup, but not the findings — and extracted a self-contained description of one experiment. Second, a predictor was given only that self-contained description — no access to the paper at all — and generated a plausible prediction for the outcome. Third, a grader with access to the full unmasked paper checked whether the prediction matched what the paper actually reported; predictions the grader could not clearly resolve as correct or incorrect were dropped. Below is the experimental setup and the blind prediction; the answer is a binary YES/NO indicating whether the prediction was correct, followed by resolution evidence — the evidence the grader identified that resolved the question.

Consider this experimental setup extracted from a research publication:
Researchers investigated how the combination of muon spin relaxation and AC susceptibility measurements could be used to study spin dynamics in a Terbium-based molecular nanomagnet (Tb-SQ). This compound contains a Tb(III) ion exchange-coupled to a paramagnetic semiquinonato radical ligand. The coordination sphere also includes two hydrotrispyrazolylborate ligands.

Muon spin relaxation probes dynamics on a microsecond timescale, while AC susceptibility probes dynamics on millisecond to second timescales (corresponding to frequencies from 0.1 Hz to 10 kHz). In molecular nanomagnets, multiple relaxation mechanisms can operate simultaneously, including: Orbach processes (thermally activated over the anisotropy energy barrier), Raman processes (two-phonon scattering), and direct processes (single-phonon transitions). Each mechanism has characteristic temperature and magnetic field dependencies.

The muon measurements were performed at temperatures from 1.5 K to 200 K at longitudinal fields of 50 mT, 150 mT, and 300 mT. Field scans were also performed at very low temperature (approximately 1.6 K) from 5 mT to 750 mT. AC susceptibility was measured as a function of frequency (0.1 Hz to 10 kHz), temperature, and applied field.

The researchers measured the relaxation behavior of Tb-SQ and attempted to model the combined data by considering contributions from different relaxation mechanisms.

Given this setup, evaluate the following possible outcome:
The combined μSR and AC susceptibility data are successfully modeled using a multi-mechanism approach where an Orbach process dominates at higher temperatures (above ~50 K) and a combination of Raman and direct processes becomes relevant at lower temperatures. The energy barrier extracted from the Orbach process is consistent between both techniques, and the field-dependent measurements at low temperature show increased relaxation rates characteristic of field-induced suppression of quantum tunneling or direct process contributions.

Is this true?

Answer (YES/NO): NO